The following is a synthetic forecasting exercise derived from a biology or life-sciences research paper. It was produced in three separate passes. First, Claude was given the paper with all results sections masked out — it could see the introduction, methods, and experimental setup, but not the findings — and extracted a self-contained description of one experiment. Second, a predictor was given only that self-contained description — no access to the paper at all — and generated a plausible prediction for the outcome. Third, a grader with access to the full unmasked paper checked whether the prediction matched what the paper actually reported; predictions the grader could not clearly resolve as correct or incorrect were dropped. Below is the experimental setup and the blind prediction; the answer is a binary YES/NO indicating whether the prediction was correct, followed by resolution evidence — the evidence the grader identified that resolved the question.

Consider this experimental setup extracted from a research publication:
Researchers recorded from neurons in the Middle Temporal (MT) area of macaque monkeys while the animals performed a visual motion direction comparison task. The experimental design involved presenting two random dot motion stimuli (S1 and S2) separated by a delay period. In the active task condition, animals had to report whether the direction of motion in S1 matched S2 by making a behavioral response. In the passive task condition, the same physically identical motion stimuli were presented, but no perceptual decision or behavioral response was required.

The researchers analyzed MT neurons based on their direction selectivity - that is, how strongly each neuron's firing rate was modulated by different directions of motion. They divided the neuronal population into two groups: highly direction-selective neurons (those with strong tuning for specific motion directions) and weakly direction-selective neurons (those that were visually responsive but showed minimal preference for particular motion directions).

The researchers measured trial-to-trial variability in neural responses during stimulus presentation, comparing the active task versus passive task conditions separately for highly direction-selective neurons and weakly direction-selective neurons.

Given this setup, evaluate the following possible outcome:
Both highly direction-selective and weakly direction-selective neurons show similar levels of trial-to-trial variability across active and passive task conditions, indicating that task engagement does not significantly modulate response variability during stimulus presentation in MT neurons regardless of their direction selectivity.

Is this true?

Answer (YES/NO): NO